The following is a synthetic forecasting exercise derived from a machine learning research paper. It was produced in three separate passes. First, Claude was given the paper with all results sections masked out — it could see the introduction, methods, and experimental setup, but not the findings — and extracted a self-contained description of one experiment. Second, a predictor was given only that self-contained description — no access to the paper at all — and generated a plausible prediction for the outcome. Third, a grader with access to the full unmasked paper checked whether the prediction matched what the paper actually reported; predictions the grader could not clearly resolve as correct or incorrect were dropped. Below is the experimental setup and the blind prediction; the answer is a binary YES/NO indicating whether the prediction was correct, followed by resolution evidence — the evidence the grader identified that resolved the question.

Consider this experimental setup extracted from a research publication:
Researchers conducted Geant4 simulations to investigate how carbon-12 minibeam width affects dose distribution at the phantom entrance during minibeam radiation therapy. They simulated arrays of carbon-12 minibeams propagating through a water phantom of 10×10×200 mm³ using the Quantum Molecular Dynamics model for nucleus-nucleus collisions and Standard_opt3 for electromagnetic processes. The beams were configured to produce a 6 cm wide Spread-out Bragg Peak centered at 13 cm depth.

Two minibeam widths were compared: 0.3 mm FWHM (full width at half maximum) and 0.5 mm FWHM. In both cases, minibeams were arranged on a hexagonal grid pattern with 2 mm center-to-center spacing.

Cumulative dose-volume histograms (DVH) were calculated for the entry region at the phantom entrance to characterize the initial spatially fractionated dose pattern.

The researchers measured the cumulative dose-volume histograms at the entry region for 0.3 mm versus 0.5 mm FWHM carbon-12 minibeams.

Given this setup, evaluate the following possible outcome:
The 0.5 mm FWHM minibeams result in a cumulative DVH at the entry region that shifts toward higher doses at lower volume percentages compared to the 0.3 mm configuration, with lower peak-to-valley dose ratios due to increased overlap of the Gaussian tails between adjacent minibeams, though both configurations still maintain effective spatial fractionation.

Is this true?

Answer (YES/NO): YES